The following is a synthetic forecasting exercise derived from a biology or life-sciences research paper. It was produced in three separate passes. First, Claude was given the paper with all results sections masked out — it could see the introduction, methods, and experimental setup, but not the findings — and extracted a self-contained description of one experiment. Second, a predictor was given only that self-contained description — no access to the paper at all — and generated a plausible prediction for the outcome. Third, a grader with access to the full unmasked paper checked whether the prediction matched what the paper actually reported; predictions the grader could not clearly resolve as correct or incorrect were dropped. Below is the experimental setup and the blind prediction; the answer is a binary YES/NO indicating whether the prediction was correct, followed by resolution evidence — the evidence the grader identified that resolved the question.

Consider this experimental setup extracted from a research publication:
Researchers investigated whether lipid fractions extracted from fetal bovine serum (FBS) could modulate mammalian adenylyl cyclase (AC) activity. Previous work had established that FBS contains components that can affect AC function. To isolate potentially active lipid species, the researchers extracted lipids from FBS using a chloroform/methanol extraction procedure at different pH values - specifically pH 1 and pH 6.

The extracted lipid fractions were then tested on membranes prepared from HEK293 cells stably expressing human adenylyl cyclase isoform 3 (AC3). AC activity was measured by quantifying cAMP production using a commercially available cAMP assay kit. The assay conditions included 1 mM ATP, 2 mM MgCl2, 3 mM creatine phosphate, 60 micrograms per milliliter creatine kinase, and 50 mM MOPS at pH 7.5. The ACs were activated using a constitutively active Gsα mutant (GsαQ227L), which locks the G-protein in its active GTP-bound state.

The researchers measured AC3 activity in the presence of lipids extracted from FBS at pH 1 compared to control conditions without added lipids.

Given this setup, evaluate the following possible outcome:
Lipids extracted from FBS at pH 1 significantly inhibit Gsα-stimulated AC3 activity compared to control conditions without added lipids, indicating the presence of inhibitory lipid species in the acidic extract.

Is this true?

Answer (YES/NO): NO